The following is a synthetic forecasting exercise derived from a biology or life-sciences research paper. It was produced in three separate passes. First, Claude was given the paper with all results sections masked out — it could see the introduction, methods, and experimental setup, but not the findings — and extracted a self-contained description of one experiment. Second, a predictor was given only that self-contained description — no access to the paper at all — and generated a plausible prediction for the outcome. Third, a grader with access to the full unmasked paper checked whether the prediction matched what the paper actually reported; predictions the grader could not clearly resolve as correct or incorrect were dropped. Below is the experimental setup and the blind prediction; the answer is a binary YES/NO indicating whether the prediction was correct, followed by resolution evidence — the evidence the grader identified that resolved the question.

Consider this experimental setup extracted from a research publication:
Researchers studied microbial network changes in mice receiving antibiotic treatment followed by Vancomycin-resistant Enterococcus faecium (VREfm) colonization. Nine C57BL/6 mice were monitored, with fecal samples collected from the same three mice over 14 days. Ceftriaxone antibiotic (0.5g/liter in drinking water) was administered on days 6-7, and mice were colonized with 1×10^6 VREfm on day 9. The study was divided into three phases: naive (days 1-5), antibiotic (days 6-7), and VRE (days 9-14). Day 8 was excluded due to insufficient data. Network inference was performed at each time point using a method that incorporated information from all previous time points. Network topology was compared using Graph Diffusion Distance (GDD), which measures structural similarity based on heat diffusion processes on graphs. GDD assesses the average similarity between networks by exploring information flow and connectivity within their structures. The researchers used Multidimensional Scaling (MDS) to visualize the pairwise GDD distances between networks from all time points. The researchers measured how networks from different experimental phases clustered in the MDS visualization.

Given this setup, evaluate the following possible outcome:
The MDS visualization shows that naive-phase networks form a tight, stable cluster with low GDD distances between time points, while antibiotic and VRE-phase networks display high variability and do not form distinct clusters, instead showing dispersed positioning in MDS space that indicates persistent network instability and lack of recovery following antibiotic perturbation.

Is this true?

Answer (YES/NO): NO